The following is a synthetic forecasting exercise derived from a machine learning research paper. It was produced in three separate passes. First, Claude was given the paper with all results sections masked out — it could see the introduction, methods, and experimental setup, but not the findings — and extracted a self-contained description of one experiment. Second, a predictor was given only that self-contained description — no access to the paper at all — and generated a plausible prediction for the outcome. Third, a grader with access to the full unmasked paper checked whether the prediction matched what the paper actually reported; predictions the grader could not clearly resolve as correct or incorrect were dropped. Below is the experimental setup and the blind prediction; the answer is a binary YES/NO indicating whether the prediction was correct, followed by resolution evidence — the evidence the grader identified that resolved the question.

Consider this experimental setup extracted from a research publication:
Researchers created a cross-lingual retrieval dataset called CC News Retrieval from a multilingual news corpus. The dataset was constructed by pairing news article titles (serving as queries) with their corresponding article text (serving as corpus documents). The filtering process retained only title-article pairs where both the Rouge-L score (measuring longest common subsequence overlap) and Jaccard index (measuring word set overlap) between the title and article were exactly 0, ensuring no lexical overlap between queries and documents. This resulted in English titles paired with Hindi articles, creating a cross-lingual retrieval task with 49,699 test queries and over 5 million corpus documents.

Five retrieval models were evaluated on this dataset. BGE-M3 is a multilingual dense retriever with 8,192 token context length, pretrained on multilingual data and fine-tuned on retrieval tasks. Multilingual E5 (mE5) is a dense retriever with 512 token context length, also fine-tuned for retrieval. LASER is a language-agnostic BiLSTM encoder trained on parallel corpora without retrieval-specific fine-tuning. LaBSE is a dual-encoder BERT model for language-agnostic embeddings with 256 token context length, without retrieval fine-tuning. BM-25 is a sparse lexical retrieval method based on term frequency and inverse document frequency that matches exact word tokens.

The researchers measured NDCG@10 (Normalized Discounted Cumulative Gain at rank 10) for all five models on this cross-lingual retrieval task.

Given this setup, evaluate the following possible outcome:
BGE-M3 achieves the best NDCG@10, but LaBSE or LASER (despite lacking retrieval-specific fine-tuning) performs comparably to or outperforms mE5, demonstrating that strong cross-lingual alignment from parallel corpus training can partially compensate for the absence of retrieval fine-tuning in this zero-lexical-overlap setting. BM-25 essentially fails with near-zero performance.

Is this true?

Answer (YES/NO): NO